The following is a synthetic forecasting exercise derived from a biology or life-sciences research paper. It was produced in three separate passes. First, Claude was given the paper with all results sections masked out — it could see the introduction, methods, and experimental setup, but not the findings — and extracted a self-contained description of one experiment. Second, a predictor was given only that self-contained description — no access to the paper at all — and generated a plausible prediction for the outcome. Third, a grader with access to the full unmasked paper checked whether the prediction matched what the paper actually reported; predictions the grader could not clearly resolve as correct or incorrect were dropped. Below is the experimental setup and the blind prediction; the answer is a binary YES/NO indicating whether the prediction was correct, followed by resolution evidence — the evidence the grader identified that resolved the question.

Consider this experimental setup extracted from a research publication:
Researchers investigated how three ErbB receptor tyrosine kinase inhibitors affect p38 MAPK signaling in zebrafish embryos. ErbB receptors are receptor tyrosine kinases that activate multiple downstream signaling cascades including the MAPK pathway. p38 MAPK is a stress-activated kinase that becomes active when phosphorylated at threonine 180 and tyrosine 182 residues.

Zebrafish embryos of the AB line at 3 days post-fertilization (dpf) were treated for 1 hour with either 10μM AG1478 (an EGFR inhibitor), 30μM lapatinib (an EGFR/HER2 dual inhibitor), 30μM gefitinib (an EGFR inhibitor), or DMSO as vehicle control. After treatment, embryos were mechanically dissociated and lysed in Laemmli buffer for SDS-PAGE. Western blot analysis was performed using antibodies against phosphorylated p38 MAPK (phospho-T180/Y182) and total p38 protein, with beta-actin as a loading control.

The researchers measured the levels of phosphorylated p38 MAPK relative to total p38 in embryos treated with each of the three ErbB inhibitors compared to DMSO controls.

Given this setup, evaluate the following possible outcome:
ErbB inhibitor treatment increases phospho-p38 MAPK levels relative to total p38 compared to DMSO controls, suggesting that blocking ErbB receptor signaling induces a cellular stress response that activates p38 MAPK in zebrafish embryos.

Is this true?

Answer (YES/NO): NO